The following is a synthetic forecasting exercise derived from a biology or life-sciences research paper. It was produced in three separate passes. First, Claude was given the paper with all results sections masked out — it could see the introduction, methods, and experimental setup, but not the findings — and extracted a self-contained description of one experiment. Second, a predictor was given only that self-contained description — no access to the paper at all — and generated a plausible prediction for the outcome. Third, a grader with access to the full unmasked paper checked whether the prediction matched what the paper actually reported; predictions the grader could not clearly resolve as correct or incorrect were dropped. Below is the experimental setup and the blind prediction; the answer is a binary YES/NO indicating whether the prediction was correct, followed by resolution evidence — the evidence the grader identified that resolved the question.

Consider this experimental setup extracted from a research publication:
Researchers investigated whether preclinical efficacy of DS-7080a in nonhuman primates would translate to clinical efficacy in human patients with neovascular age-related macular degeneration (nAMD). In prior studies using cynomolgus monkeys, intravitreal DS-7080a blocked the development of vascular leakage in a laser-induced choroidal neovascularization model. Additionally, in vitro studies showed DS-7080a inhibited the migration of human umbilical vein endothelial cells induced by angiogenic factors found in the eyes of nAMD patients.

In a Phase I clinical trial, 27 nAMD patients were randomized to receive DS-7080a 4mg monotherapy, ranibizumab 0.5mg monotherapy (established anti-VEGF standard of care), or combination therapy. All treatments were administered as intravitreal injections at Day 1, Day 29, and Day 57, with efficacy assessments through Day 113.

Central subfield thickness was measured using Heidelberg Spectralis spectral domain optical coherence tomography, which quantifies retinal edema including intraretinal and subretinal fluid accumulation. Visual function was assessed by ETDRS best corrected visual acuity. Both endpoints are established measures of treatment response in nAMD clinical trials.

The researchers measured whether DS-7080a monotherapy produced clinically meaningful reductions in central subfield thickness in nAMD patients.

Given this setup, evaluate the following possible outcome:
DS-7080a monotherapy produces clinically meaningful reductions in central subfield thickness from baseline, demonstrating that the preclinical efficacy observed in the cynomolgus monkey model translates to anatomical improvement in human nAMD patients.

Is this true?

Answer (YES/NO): NO